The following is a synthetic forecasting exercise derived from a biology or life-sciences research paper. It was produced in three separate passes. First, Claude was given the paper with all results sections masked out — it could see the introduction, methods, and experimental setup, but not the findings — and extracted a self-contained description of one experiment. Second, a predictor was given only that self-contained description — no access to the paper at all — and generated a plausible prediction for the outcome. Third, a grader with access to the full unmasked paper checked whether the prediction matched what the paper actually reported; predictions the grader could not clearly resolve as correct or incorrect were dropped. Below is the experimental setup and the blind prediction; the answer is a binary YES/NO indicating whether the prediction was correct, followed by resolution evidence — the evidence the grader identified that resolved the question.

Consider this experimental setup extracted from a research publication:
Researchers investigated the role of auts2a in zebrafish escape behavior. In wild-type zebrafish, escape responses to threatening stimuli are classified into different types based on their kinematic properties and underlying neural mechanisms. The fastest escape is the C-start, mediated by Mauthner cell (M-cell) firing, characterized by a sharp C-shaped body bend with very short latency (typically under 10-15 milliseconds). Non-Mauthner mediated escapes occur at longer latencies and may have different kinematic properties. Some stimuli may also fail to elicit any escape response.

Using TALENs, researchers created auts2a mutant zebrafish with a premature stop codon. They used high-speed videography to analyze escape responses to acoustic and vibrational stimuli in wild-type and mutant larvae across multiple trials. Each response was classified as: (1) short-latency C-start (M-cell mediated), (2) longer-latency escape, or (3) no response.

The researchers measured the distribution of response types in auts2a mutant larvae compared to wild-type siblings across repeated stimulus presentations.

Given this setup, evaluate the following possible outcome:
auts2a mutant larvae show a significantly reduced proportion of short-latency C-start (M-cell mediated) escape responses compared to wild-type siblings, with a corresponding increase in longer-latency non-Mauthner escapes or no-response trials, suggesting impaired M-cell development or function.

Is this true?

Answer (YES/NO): YES